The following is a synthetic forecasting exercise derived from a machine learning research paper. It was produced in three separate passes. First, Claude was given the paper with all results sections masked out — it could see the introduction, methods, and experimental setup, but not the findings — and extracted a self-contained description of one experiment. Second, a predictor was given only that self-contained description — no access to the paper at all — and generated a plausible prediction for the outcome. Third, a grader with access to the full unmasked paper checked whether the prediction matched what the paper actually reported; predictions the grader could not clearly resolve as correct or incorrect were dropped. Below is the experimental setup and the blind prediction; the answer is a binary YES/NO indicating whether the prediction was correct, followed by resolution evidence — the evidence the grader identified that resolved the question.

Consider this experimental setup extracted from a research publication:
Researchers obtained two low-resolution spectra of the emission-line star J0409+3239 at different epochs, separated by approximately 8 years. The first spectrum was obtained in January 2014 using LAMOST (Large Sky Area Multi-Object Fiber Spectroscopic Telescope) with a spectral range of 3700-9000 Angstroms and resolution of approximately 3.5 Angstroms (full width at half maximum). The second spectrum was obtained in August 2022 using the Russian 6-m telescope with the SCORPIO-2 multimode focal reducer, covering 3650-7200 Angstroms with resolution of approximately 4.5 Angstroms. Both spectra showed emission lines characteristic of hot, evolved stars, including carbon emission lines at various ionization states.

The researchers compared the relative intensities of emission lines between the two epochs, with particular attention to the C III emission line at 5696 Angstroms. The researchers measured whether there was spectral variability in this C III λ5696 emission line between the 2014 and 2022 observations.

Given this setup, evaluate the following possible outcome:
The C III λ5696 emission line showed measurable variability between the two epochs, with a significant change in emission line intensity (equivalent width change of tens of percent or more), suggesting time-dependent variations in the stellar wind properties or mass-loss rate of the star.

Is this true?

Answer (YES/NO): NO